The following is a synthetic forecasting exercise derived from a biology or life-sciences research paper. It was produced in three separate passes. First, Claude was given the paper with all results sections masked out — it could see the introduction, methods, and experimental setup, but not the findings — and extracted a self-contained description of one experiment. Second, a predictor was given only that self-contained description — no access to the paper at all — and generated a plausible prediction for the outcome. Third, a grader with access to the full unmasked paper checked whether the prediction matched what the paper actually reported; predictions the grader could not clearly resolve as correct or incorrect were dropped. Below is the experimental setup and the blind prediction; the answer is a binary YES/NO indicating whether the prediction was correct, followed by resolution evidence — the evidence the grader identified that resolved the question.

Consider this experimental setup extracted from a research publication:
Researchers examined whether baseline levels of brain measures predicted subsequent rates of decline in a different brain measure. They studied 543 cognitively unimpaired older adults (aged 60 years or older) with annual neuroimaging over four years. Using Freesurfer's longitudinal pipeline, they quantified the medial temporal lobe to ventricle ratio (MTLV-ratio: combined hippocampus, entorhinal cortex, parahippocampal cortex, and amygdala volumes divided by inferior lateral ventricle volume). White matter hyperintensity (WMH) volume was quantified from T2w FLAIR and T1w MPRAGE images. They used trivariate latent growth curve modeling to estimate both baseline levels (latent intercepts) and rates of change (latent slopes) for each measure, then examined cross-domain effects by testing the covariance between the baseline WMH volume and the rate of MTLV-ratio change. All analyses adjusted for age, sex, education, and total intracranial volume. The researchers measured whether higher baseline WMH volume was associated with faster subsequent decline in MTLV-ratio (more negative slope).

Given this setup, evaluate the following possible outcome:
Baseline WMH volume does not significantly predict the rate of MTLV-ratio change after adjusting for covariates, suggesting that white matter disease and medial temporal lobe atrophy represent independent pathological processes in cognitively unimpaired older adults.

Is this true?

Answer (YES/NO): NO